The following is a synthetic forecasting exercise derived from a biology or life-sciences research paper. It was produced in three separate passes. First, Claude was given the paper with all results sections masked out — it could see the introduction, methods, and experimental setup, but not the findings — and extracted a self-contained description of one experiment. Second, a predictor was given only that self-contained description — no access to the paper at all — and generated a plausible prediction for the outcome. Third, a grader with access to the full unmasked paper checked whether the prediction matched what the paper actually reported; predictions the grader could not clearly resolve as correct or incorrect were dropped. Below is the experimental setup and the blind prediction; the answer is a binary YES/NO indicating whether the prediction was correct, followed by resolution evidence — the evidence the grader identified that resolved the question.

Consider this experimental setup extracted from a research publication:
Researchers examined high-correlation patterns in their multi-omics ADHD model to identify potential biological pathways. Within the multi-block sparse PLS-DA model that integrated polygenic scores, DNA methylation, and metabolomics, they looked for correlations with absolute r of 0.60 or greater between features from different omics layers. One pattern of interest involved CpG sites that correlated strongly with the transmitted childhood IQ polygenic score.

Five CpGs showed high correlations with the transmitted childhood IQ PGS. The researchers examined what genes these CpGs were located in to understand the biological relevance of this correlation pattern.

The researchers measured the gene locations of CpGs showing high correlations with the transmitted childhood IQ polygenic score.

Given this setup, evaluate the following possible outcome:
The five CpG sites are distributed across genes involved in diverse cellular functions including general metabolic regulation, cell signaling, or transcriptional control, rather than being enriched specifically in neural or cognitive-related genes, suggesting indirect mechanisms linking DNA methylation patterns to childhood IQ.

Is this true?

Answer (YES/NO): YES